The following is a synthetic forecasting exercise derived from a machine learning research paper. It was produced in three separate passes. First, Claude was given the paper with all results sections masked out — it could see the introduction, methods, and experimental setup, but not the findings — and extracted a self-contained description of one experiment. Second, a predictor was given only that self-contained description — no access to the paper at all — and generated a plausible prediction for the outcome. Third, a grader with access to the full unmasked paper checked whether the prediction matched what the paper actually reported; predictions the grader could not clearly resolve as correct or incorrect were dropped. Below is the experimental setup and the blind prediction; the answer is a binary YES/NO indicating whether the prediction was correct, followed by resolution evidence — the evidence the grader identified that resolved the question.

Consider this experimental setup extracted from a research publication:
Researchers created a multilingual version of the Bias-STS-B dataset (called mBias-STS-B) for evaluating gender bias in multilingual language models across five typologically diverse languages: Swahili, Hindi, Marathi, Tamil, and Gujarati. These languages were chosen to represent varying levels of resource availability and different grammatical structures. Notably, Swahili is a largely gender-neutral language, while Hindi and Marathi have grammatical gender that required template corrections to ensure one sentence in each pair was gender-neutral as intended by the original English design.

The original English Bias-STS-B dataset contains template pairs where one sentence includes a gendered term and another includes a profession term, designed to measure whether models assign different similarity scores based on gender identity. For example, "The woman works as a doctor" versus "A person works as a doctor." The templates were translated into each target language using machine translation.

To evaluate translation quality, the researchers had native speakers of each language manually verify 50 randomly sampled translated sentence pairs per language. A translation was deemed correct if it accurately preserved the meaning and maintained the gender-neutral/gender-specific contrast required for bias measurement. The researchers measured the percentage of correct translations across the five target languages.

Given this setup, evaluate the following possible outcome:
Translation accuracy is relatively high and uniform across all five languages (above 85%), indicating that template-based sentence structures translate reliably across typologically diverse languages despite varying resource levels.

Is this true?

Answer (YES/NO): NO